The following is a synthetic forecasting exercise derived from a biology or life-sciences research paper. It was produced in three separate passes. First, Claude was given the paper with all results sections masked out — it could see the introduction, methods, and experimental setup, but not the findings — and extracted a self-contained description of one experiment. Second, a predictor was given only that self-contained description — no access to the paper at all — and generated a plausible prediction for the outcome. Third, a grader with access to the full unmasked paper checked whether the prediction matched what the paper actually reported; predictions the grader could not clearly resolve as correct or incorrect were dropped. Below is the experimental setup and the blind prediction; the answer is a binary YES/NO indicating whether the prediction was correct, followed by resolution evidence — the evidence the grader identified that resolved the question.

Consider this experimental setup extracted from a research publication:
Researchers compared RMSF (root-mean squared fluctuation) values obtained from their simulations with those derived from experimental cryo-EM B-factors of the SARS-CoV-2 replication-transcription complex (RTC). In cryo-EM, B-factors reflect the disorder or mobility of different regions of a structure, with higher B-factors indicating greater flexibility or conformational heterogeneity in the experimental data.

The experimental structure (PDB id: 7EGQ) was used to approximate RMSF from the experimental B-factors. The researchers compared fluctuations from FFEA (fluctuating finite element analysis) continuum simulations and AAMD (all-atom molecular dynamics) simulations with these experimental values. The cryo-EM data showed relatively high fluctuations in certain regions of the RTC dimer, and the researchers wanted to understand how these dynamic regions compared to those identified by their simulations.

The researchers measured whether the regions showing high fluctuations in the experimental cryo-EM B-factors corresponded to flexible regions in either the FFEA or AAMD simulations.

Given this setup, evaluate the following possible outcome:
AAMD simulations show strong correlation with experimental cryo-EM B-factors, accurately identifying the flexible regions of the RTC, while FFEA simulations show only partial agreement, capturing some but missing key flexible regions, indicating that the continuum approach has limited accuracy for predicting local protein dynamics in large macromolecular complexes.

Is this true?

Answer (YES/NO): NO